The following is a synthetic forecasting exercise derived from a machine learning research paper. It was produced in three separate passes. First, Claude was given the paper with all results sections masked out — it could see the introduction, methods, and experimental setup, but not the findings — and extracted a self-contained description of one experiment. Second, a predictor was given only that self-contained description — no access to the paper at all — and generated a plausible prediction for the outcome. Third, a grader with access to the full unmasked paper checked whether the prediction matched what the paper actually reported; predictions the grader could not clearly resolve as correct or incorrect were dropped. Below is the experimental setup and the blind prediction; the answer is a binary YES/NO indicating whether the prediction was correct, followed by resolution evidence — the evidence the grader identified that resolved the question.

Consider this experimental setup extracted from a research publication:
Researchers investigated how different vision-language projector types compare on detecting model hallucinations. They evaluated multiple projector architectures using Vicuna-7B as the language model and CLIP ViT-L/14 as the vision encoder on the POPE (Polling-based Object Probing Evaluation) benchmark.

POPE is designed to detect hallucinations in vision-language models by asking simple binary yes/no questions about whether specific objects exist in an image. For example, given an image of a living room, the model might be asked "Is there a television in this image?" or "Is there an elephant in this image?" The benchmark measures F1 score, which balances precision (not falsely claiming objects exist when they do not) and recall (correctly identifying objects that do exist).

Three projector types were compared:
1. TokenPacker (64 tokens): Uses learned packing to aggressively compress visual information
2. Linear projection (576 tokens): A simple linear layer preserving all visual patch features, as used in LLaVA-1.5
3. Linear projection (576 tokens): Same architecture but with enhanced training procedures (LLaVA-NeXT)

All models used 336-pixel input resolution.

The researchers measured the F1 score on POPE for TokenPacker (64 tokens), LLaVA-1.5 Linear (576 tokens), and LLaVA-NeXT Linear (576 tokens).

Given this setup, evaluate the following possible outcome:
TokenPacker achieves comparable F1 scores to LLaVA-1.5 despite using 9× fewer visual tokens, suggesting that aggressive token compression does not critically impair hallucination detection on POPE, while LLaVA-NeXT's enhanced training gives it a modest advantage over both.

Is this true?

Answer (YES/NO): YES